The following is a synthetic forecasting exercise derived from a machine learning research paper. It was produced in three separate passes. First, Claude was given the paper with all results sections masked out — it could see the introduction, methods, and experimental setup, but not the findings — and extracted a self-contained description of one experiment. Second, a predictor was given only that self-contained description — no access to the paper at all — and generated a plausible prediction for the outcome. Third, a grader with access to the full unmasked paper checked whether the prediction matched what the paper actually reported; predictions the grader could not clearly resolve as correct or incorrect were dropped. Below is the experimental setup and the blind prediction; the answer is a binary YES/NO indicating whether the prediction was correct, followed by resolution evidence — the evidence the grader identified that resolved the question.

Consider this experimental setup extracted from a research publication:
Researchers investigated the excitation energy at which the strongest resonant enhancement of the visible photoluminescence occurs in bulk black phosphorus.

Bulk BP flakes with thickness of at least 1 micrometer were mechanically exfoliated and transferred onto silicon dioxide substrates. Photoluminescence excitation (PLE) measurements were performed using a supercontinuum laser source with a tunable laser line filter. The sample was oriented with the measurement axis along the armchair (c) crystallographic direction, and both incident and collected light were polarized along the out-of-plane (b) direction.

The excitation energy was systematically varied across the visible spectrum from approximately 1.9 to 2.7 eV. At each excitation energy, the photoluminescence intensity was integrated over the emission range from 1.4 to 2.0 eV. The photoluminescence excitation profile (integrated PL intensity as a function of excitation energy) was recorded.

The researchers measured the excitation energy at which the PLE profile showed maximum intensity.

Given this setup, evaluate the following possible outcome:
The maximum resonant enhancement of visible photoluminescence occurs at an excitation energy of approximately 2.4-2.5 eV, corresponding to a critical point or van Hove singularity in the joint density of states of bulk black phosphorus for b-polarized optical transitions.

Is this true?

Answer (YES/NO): NO